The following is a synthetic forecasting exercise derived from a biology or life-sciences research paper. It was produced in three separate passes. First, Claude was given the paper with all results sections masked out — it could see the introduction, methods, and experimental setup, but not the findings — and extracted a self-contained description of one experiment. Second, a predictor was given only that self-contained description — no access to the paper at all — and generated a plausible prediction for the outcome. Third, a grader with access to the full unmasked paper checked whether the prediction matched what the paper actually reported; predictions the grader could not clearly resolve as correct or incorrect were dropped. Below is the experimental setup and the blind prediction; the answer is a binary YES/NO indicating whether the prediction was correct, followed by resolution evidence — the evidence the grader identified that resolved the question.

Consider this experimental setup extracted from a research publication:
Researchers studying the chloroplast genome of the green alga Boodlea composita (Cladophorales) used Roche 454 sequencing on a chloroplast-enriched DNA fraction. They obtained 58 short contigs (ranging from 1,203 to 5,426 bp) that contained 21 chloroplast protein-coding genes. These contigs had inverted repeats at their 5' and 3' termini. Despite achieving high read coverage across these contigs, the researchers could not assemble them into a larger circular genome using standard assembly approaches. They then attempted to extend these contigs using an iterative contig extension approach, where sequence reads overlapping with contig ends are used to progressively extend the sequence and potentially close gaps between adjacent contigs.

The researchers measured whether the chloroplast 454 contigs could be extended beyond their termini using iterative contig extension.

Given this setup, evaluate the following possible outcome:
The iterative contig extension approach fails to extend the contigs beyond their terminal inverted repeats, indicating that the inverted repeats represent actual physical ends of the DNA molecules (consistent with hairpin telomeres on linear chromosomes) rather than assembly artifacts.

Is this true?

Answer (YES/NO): YES